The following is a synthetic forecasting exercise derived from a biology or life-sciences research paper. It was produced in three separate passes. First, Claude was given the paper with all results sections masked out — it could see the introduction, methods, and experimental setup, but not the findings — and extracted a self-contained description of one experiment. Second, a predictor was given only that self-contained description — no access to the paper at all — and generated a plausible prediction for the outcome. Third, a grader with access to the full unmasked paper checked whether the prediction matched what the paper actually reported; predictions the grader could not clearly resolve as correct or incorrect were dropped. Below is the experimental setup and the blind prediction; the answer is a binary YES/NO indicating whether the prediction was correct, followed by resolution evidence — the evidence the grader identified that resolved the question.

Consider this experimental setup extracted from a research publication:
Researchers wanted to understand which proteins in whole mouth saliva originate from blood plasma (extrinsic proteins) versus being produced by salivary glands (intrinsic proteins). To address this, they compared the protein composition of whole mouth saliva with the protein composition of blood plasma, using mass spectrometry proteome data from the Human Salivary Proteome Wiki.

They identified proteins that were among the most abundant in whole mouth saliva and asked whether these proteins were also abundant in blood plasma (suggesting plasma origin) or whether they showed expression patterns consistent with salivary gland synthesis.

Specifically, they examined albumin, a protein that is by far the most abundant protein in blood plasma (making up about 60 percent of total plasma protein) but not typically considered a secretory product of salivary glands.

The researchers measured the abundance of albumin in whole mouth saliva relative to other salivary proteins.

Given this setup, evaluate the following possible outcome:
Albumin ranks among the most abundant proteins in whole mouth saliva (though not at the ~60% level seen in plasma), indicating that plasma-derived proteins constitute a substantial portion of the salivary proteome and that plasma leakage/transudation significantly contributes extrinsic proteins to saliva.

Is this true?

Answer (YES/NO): YES